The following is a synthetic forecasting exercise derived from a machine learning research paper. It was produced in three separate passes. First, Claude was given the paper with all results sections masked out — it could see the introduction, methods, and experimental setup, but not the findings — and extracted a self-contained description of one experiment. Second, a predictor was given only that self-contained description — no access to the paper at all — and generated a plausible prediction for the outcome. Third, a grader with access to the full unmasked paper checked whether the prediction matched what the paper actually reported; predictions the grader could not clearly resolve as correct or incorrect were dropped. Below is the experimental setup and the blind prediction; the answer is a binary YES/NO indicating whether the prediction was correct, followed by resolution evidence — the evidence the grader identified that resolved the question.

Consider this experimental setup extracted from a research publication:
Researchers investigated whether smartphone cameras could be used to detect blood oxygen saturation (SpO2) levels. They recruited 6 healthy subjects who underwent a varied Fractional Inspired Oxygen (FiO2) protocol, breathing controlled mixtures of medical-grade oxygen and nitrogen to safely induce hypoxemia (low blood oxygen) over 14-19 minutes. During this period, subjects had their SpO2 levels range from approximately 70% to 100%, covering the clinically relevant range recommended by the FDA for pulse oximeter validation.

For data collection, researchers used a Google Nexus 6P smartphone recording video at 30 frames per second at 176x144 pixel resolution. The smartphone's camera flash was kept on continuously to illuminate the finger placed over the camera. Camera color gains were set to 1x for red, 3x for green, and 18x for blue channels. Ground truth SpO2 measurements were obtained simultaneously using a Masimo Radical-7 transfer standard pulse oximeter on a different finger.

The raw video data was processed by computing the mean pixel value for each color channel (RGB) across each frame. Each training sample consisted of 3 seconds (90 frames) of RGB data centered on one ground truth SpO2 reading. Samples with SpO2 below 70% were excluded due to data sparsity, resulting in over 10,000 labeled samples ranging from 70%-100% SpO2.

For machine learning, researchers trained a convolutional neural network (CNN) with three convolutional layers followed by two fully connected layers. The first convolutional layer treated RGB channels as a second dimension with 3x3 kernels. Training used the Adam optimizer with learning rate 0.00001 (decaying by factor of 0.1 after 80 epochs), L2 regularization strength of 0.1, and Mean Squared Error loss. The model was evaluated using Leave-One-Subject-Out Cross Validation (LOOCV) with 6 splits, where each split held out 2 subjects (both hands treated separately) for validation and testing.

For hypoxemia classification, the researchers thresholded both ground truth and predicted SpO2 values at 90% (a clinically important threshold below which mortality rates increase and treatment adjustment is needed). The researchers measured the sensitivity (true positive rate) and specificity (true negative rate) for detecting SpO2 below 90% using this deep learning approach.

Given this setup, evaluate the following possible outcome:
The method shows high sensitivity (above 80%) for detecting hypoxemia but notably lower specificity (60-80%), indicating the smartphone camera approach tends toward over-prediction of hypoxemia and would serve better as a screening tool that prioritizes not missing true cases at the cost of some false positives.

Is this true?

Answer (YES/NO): NO